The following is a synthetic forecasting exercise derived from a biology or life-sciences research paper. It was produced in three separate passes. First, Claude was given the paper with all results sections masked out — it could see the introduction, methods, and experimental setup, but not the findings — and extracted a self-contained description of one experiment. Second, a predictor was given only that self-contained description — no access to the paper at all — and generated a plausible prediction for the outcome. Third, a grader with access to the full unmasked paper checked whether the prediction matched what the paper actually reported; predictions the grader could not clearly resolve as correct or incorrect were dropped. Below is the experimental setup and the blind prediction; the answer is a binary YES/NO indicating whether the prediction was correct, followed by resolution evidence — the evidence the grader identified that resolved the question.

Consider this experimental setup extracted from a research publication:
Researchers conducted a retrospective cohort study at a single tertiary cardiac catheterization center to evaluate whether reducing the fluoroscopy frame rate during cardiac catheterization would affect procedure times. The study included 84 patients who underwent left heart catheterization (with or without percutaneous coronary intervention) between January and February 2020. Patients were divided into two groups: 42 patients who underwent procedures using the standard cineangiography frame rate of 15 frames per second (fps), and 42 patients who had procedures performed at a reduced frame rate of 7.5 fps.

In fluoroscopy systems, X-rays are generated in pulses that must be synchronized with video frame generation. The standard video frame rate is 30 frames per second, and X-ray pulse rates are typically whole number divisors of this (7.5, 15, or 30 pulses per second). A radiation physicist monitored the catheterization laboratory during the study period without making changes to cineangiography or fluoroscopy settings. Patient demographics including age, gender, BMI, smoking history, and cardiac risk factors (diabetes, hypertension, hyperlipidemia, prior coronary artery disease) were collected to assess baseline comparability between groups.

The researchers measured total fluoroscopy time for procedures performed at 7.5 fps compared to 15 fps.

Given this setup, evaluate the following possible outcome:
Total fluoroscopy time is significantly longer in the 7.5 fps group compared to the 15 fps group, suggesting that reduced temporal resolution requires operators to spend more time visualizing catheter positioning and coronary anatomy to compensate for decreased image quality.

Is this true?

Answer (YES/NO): NO